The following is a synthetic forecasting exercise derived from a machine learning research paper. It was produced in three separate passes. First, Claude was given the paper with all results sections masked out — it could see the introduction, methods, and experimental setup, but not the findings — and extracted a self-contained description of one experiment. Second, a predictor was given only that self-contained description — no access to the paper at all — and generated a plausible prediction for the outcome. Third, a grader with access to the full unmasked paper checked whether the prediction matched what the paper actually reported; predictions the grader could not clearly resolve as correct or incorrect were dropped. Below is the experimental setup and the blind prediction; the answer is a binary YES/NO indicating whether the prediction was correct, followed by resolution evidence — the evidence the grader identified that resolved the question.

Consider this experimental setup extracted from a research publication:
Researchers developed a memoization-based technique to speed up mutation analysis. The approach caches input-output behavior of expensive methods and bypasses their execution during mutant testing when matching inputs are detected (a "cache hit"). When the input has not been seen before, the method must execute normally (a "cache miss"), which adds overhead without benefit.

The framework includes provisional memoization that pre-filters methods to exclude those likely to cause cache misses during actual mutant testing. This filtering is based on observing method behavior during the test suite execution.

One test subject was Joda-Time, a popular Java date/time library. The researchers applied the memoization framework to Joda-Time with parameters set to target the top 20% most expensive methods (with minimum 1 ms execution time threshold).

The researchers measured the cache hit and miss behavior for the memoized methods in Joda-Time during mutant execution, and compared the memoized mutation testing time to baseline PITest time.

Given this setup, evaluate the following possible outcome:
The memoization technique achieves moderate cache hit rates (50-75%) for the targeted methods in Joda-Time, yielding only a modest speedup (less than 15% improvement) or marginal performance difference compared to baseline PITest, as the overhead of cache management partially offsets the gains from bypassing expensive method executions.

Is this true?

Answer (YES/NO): NO